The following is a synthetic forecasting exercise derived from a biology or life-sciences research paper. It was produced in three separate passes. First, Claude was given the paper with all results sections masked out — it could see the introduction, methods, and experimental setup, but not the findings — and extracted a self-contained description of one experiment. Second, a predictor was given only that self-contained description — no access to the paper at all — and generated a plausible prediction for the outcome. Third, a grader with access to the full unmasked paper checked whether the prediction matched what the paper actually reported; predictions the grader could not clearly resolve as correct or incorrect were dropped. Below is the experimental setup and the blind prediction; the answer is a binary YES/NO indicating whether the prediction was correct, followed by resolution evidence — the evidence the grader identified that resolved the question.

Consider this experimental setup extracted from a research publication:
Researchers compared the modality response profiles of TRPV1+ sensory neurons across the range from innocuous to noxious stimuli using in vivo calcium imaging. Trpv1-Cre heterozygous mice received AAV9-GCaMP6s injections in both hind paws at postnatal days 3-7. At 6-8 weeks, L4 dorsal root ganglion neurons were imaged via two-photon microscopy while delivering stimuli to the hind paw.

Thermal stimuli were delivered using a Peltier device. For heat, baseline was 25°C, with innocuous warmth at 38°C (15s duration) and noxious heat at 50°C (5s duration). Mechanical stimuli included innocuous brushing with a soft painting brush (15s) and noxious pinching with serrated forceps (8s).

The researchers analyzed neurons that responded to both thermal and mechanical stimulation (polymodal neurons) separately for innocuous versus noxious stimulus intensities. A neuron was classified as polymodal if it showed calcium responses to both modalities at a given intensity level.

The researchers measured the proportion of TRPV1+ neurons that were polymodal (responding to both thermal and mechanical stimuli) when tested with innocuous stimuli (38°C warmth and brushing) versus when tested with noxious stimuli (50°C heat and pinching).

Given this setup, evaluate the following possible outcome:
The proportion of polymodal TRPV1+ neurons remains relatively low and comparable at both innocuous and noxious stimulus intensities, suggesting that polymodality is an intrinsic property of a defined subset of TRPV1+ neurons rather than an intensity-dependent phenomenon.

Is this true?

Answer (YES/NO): NO